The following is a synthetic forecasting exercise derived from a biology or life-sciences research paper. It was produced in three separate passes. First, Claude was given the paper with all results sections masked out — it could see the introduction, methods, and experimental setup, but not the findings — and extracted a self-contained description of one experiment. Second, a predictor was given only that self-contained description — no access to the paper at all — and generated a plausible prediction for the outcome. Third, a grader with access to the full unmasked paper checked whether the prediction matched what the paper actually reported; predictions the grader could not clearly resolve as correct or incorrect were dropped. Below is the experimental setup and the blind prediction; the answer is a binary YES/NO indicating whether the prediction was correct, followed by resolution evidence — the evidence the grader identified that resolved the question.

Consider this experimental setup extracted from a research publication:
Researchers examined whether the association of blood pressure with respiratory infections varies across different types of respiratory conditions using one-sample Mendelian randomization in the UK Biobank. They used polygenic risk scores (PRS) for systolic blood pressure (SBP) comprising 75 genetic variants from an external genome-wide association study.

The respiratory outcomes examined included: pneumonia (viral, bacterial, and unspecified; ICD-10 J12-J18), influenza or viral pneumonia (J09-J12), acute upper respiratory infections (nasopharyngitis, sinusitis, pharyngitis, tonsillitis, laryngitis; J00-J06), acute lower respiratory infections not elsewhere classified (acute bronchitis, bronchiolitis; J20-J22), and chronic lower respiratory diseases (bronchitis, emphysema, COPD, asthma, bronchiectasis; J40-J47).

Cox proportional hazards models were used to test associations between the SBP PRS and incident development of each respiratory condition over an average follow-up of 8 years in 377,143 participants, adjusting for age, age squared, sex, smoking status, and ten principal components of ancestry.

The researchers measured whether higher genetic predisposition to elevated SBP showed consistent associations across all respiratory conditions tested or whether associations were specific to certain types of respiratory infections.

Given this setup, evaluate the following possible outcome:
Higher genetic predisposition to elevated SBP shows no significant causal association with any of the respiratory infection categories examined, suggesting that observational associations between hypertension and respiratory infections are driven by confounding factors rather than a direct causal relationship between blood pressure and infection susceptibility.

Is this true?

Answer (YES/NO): NO